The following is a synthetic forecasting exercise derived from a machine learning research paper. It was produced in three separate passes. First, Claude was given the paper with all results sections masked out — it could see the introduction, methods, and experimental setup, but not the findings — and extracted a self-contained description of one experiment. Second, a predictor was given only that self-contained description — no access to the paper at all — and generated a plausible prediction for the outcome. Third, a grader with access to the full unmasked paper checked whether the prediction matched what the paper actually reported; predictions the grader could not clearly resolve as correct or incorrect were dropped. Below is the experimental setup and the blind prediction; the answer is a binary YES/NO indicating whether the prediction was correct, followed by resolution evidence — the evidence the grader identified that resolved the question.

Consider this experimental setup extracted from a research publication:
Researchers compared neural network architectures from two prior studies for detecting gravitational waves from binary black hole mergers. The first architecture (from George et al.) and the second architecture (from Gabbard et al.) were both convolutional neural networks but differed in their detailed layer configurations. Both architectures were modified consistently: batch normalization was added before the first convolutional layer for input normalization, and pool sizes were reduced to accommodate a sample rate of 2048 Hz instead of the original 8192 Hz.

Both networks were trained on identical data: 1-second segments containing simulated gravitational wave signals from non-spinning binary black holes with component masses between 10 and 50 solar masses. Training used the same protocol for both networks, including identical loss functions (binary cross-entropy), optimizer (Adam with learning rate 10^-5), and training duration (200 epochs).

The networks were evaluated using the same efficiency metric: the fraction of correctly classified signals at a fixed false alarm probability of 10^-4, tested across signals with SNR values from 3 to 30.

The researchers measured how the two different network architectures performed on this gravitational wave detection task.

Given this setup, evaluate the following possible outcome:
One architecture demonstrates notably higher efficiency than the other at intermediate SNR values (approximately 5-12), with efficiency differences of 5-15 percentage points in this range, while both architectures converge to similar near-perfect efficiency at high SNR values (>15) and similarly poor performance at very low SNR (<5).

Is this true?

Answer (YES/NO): NO